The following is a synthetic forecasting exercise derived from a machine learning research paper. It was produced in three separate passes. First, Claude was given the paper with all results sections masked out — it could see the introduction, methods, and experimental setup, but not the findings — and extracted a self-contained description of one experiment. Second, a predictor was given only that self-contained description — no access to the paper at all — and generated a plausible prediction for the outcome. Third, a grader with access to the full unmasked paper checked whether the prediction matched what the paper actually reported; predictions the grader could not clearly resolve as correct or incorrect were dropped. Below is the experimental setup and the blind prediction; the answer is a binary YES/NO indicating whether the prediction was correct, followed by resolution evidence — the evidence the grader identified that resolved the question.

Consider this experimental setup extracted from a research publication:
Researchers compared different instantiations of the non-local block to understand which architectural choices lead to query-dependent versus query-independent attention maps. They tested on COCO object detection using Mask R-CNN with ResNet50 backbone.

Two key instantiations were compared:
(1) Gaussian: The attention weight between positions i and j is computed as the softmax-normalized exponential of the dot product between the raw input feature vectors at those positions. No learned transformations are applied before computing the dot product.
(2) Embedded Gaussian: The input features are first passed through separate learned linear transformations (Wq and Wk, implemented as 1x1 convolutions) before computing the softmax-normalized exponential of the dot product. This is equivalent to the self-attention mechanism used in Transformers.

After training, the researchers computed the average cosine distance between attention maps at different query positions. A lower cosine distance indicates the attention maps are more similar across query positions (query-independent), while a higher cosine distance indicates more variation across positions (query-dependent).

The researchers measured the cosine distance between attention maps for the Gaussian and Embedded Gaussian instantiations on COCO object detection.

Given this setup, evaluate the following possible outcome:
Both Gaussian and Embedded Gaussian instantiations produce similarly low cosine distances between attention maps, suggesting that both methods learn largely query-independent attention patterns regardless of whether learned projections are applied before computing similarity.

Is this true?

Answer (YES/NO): NO